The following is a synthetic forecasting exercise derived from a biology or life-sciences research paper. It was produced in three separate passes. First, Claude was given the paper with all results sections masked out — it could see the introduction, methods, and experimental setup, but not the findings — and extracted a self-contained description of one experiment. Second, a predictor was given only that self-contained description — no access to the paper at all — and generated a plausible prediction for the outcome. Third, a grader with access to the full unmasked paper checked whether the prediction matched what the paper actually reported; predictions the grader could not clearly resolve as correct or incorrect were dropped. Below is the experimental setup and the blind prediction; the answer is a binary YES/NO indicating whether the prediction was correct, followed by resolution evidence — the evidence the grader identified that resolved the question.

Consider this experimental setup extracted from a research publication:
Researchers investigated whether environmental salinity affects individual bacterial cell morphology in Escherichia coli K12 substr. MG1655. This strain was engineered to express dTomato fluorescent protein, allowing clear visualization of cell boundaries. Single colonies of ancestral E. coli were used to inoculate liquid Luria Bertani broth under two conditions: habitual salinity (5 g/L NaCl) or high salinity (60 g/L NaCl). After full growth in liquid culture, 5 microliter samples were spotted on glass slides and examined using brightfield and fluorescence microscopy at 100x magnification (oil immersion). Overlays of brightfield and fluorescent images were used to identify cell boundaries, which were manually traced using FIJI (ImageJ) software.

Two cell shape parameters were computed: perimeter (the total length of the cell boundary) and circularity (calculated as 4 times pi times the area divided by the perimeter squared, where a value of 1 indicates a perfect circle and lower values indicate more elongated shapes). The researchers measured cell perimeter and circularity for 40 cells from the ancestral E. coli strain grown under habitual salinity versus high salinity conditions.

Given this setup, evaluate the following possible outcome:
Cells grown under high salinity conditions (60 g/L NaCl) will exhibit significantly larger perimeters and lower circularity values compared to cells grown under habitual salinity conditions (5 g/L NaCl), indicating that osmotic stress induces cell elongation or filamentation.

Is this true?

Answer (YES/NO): NO